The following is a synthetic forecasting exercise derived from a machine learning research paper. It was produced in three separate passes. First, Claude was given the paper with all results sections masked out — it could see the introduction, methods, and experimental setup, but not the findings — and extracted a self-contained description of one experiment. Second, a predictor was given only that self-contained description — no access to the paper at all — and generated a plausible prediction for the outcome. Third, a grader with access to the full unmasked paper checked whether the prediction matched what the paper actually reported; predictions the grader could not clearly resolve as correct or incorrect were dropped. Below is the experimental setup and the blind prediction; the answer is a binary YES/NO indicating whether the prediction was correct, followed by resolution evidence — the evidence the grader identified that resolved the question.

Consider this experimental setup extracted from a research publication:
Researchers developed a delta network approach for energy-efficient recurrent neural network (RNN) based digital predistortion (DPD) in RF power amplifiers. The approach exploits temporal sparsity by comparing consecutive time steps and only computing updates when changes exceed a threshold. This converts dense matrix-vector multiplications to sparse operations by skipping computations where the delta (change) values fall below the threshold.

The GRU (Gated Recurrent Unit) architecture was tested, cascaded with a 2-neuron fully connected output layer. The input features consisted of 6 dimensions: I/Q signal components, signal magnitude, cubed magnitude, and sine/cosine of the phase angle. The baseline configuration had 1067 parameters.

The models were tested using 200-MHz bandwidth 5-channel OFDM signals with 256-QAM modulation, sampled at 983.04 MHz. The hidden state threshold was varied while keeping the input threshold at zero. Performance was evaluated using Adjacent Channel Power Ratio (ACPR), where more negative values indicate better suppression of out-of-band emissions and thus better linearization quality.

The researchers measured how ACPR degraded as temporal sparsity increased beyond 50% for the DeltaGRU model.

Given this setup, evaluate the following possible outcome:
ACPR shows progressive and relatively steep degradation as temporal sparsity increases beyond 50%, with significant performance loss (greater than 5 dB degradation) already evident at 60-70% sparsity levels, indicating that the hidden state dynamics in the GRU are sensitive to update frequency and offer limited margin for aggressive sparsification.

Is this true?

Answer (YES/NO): NO